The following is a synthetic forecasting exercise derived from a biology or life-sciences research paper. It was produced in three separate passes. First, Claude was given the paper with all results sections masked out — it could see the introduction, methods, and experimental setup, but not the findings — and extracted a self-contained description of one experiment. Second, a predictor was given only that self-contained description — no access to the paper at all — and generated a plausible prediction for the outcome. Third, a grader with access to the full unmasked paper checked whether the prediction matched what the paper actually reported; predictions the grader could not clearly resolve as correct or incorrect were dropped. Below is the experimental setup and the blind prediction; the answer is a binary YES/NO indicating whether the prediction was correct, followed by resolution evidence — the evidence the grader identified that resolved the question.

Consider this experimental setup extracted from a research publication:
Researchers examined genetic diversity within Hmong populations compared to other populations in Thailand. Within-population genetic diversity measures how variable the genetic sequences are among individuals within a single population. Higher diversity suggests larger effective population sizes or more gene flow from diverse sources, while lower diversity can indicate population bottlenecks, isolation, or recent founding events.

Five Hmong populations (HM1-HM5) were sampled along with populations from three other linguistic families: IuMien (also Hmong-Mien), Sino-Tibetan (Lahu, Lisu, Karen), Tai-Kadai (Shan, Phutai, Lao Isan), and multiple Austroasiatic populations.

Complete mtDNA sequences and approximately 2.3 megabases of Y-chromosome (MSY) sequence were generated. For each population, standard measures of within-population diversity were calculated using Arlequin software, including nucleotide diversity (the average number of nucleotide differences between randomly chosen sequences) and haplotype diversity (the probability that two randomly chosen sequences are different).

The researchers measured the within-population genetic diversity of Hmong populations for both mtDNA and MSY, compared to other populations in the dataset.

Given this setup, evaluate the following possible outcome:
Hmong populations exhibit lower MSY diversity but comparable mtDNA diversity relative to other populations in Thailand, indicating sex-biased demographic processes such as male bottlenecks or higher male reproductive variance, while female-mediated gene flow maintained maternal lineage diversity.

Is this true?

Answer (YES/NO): NO